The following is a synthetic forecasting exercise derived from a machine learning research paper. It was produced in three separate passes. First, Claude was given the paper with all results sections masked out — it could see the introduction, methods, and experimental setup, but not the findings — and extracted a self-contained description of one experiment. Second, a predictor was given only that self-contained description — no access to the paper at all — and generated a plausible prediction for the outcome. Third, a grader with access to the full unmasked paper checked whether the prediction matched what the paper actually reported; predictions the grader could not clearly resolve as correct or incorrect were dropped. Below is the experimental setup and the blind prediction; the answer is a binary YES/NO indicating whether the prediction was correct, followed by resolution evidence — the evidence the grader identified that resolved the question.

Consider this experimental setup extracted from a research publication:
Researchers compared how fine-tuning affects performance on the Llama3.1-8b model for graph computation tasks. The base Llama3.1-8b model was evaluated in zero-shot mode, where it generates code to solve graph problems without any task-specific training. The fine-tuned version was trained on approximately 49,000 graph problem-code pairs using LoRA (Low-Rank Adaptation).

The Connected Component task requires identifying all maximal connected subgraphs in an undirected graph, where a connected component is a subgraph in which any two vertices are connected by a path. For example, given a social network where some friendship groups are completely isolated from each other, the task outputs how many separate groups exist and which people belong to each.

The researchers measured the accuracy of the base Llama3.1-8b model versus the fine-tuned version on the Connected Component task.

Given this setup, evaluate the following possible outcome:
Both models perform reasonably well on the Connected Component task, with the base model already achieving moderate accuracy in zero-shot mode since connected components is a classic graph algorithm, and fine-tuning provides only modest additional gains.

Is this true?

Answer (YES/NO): NO